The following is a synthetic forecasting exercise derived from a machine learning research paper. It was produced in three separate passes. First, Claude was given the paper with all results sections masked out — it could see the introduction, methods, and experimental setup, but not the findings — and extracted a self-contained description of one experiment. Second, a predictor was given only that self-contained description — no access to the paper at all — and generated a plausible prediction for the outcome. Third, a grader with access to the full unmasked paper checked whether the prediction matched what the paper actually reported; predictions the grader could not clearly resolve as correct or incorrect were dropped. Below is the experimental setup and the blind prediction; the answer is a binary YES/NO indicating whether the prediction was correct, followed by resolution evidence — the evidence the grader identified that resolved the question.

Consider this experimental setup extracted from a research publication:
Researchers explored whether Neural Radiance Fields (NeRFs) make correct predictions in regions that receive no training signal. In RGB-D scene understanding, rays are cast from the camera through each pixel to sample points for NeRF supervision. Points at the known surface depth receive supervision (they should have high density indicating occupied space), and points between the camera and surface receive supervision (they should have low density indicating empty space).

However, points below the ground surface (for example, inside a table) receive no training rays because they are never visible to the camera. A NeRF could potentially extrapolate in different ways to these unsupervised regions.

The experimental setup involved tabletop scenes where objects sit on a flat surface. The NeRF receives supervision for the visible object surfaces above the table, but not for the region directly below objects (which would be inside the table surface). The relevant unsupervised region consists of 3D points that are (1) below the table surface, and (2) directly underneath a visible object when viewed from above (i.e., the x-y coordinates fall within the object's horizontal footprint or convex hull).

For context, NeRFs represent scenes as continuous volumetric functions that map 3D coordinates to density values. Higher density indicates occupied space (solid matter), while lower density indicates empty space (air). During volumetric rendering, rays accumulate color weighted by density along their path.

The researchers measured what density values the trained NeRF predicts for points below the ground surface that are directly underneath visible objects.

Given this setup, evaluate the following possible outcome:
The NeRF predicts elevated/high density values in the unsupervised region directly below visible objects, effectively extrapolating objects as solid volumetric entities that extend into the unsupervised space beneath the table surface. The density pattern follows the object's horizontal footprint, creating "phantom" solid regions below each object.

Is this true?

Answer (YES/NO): YES